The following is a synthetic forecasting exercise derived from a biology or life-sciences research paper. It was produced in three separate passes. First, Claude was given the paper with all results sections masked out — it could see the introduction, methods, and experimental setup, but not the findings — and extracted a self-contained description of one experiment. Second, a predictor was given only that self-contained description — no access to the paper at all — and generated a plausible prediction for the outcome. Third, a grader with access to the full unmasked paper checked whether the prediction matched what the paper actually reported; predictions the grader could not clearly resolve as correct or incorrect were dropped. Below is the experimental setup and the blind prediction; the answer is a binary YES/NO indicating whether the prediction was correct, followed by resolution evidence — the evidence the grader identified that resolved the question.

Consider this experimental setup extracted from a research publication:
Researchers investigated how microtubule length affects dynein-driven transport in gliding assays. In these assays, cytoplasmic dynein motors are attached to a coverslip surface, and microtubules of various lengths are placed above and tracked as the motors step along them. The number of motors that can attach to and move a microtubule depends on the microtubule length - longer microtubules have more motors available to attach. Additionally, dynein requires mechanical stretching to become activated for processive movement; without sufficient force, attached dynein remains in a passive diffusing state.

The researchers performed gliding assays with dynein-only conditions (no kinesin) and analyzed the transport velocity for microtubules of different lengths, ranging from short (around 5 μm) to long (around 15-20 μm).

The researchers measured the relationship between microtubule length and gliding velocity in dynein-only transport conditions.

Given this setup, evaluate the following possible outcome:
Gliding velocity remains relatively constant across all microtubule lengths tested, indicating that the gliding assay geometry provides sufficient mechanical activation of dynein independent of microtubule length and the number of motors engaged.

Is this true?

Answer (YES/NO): NO